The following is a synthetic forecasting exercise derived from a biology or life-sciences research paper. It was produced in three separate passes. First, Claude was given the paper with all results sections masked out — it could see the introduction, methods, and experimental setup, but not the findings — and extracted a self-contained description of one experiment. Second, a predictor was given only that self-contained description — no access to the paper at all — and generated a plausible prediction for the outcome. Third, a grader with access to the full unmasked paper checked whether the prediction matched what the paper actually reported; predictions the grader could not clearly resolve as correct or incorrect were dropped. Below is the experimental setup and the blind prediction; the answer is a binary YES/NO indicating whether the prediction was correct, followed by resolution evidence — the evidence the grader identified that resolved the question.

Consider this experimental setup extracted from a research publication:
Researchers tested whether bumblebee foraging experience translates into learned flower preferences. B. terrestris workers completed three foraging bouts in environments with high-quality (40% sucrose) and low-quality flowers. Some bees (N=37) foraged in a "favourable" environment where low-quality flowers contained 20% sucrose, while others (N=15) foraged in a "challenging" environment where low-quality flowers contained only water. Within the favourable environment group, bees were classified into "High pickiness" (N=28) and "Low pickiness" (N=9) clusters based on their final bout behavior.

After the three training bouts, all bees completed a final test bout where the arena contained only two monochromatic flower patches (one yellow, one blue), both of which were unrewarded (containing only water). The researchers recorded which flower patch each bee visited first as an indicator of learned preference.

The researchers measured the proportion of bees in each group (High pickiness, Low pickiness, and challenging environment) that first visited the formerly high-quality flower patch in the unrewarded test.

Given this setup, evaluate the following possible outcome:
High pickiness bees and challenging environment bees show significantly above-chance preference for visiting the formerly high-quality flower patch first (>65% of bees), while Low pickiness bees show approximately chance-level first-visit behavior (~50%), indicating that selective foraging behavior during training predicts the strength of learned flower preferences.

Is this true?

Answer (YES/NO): YES